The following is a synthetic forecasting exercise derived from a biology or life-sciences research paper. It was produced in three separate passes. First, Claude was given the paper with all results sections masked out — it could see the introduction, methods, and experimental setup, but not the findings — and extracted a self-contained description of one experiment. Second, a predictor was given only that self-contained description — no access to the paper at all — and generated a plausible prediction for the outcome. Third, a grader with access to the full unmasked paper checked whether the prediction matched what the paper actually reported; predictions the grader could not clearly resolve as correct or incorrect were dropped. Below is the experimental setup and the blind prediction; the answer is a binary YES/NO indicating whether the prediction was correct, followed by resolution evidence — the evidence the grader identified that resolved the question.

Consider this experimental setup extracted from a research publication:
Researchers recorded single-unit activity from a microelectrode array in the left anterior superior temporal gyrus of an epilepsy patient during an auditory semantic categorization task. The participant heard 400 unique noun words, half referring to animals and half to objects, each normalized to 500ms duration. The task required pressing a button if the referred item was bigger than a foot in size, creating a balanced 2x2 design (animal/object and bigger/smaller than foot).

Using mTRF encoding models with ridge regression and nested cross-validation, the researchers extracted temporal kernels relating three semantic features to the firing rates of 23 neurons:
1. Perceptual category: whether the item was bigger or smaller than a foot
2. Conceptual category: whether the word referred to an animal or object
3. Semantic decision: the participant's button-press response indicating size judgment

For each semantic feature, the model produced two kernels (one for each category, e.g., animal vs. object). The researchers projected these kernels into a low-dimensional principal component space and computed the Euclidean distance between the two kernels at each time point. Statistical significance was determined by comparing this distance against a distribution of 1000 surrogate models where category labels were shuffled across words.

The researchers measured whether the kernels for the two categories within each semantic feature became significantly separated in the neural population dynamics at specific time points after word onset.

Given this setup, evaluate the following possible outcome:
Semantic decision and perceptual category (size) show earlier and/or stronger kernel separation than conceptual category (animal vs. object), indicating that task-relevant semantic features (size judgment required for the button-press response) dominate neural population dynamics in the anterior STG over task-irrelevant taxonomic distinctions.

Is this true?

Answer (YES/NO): NO